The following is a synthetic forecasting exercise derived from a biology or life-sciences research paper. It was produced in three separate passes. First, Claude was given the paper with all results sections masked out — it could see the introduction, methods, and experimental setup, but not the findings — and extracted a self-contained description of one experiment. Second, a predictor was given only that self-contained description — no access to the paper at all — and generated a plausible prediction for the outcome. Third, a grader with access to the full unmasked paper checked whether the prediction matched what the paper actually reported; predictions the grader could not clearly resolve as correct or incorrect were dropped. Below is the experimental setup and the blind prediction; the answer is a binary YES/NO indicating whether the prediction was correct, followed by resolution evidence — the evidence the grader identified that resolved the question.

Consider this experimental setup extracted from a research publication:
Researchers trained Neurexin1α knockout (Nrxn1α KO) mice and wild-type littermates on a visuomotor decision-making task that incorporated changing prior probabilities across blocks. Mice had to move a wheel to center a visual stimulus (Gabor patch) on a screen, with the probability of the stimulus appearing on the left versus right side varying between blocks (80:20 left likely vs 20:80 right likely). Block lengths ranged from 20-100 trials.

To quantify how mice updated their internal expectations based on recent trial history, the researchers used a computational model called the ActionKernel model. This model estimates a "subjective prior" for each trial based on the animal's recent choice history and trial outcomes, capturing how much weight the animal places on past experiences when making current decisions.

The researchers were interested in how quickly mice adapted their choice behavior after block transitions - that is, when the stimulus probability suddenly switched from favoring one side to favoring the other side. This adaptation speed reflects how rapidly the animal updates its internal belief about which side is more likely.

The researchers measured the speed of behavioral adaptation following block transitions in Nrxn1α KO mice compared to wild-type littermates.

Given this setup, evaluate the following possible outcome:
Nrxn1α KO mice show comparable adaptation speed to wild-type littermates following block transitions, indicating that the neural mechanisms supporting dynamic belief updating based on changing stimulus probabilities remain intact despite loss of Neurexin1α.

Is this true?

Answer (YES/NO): NO